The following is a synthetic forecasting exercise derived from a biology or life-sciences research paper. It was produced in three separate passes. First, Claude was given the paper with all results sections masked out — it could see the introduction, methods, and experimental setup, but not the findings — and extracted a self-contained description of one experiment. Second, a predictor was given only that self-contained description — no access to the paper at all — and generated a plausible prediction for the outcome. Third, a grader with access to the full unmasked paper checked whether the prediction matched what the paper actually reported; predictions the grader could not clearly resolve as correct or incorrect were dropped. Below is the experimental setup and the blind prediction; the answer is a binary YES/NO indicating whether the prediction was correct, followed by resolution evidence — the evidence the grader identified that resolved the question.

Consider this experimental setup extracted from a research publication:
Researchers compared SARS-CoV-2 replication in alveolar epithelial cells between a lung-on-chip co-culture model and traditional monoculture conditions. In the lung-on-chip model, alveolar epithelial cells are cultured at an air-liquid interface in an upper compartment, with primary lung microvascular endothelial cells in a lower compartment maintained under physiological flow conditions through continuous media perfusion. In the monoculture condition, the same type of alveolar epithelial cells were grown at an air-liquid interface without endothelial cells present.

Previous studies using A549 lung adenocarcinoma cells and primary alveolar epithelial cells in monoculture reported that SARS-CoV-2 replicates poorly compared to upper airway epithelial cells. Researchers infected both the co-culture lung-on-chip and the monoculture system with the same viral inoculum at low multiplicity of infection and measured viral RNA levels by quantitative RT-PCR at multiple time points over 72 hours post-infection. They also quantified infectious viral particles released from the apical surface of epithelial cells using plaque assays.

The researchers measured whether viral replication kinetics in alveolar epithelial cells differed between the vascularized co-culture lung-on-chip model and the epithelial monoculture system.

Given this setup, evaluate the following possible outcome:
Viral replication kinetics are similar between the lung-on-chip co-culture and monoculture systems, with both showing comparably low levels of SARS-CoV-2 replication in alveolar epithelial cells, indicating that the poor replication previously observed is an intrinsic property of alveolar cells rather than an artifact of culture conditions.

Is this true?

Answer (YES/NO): YES